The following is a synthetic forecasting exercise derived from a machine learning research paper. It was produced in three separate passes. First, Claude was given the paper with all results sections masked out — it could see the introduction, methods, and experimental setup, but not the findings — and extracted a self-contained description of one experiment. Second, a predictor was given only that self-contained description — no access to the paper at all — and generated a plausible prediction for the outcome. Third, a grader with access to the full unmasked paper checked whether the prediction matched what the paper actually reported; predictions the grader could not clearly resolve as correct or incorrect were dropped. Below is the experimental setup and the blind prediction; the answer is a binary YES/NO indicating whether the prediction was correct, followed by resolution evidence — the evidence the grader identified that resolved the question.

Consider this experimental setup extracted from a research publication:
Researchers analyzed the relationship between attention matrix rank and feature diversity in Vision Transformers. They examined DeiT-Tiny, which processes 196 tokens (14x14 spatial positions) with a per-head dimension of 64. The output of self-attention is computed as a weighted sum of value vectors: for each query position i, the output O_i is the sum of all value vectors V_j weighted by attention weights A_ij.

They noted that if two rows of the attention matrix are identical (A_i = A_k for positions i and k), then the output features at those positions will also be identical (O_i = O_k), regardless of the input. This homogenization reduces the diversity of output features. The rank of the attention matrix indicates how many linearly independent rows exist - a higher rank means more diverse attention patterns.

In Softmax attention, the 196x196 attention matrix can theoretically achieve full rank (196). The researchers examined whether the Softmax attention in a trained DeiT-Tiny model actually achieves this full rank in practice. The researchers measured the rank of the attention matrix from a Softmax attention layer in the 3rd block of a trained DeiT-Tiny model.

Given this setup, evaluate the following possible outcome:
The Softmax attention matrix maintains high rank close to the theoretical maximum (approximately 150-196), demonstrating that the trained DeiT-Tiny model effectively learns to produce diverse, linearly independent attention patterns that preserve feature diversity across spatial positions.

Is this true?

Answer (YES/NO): YES